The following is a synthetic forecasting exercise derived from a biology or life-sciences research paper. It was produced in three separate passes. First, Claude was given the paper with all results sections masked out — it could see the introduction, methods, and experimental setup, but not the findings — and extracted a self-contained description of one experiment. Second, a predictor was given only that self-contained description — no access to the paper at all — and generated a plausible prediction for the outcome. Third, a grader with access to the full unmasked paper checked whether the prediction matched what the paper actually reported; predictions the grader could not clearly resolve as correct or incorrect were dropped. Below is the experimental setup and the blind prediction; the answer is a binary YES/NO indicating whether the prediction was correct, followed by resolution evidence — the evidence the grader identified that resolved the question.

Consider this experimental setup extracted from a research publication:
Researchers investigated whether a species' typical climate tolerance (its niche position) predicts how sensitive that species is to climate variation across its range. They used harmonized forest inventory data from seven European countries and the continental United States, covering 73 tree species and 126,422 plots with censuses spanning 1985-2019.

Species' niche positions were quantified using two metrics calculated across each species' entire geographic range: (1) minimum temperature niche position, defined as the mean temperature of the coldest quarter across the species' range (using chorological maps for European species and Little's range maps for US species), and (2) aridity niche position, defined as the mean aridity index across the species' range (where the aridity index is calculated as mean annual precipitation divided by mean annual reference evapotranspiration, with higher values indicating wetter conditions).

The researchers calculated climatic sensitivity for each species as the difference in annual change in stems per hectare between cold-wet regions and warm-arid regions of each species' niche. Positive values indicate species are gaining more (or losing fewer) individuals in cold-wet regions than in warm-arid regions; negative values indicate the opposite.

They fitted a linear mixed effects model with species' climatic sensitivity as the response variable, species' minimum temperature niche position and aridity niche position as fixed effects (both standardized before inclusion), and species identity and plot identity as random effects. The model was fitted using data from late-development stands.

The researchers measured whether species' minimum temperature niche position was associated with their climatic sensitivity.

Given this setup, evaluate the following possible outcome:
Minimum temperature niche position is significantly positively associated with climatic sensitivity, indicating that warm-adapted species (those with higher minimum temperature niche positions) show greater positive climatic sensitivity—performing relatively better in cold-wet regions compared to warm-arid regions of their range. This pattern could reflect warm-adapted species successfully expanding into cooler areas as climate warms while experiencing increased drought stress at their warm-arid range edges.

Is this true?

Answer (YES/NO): NO